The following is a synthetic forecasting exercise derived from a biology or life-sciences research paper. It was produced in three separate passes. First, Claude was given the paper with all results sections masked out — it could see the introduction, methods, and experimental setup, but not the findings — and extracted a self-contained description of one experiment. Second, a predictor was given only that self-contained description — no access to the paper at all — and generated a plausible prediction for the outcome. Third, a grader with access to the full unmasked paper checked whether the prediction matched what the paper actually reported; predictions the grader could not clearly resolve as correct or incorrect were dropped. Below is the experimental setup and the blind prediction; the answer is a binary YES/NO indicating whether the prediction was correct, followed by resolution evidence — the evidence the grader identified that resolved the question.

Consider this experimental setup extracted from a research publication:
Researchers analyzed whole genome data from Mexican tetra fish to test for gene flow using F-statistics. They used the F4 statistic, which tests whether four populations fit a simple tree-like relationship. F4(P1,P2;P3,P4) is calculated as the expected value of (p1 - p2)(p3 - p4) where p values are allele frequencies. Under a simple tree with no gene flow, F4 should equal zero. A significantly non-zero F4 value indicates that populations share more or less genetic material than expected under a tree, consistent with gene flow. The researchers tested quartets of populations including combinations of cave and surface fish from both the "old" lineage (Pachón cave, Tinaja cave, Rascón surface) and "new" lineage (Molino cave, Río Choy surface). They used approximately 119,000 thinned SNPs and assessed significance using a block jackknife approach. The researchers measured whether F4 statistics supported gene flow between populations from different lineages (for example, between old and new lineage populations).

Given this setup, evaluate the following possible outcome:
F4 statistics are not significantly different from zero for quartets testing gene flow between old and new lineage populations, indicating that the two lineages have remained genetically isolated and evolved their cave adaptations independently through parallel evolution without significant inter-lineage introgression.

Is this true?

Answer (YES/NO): NO